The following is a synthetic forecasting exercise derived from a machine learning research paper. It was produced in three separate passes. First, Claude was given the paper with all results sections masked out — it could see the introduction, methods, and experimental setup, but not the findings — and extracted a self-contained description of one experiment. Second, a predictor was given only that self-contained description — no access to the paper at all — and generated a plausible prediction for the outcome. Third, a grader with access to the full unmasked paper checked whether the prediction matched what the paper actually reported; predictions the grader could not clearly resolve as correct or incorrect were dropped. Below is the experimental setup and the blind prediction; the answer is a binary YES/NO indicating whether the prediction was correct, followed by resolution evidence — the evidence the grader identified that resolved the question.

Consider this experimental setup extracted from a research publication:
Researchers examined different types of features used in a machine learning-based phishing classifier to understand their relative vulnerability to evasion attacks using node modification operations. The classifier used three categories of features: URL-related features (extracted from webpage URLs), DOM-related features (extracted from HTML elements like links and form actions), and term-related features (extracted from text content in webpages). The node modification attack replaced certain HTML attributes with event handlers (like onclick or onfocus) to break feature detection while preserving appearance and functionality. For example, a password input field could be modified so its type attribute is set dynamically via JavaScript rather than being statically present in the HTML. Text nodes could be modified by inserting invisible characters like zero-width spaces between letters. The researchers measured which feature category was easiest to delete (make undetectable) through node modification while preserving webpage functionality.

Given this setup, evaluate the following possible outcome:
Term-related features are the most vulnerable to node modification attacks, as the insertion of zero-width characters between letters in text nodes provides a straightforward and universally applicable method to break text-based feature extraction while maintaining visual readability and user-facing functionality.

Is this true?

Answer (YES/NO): YES